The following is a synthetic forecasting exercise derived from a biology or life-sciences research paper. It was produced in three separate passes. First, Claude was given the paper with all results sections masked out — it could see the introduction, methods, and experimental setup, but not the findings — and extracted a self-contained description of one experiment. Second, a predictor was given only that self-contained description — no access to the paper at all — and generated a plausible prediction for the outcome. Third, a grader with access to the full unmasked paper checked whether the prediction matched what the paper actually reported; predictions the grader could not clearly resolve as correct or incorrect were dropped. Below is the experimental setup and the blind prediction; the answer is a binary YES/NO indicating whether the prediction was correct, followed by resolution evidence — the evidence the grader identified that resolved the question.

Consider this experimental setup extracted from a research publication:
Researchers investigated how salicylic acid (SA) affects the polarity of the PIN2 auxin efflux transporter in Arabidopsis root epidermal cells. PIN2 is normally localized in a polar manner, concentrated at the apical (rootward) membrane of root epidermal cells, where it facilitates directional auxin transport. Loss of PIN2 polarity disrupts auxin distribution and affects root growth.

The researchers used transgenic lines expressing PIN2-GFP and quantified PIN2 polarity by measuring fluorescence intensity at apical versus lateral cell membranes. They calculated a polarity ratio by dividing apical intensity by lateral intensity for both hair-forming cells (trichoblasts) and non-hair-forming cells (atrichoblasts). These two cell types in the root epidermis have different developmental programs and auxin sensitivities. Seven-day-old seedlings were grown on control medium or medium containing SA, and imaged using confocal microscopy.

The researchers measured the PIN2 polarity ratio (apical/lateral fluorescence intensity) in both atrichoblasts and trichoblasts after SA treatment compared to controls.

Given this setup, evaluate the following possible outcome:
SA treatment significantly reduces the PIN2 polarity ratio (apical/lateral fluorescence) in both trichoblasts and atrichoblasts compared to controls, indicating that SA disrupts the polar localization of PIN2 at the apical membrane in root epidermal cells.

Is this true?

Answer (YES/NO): NO